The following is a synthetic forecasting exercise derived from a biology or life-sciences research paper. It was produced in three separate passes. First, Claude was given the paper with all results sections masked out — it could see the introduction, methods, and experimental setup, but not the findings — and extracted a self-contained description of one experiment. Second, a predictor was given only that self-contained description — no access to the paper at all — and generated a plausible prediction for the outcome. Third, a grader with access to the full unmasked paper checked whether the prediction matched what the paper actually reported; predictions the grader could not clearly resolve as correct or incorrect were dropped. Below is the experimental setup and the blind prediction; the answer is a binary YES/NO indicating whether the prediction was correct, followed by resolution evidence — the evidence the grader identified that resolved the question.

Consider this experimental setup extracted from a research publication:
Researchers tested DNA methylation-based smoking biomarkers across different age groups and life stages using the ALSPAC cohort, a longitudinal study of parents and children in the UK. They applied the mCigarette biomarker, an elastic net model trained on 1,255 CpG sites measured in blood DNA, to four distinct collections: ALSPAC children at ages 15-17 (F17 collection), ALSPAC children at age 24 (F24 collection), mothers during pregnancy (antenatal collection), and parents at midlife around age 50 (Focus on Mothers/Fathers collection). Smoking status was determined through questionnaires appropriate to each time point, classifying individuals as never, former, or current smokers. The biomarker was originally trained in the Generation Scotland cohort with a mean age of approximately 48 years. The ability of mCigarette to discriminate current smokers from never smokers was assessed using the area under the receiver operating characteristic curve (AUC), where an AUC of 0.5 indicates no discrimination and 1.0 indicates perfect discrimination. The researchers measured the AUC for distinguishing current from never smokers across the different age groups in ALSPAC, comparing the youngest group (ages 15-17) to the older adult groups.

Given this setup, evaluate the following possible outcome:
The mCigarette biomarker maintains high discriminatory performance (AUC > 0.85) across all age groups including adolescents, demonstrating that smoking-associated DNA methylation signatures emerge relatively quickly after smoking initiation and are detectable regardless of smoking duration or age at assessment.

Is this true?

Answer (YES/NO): NO